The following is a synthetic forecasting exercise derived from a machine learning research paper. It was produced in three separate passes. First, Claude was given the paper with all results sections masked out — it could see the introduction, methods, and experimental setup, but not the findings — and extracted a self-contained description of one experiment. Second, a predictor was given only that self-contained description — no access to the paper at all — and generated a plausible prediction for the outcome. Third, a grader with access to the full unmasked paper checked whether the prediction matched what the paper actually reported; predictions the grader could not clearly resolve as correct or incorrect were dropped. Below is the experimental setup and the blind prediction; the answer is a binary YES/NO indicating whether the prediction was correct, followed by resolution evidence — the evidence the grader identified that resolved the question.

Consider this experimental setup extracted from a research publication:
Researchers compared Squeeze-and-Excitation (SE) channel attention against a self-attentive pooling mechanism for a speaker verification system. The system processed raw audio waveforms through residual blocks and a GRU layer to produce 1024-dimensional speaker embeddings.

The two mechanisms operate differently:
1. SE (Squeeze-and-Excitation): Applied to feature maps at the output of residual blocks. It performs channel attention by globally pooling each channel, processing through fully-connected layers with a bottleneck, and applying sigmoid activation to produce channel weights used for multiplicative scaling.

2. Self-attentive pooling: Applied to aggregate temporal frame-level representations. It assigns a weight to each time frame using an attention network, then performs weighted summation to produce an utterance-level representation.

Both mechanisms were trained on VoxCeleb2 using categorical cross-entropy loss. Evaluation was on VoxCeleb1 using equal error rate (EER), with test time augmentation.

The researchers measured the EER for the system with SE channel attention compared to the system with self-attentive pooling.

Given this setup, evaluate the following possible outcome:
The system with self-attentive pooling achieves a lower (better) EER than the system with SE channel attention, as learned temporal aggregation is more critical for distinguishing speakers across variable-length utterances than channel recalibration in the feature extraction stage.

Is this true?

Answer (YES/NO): NO